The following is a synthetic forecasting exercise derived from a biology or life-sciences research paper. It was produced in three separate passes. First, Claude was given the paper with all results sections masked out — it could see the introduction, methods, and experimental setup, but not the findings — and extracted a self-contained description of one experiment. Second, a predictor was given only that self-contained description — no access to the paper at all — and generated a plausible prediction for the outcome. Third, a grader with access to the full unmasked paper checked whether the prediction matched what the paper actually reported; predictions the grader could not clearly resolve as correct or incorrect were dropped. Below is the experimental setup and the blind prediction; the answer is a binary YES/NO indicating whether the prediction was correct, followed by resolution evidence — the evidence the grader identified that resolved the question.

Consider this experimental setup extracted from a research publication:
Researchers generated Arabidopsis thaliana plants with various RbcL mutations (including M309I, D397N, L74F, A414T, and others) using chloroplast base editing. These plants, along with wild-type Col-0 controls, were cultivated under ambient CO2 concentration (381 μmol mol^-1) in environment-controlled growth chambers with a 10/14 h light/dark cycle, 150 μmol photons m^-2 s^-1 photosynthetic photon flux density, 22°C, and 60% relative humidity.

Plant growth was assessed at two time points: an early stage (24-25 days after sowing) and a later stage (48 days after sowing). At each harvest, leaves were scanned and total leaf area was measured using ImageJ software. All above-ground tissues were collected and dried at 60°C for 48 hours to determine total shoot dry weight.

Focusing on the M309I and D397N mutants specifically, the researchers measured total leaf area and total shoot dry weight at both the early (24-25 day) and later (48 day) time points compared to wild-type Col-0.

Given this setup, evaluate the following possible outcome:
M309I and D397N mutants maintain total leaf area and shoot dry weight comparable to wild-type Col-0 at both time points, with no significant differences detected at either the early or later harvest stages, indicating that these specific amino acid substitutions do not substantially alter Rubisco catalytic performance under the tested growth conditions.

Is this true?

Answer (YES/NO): NO